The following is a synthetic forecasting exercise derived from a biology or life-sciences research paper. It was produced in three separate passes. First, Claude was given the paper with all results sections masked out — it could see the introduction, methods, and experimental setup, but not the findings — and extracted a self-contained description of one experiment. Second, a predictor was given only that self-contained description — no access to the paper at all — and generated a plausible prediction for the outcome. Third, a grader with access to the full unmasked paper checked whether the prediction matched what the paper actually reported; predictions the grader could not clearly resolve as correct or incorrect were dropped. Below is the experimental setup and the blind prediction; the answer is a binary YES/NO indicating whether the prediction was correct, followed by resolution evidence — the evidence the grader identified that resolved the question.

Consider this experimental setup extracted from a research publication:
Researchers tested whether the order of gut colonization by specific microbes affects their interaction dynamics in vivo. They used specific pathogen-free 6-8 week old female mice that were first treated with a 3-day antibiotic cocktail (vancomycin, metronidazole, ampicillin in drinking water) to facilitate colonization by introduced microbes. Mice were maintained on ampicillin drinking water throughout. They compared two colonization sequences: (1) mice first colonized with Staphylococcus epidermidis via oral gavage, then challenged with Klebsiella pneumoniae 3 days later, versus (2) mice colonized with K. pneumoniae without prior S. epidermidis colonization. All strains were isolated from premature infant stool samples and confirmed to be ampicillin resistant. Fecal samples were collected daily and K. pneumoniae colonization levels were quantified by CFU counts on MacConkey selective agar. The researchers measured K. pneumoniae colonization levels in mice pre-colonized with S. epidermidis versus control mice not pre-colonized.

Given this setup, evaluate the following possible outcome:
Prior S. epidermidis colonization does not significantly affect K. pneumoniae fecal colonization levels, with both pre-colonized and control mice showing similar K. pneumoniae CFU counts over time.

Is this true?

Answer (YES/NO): NO